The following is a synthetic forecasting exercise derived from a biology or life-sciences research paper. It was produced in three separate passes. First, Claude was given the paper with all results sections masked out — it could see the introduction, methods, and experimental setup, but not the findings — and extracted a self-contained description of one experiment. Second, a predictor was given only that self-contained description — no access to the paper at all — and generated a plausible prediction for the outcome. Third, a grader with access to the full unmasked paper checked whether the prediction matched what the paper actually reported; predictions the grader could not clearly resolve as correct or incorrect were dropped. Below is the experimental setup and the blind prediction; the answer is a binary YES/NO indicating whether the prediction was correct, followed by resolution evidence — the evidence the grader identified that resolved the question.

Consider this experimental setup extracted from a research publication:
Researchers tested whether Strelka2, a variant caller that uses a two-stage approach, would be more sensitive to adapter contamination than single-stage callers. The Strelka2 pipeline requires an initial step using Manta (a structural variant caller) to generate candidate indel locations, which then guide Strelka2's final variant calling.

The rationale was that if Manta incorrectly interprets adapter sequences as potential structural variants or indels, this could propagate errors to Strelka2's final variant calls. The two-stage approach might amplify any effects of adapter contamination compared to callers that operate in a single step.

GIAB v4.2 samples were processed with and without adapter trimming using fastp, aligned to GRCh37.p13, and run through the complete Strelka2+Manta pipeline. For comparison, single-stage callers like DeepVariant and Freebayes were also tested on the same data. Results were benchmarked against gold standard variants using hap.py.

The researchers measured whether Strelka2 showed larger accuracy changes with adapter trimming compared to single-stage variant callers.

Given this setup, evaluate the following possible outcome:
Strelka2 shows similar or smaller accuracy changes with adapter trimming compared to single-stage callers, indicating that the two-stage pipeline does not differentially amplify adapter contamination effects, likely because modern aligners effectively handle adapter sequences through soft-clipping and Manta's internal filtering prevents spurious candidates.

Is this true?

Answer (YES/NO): NO